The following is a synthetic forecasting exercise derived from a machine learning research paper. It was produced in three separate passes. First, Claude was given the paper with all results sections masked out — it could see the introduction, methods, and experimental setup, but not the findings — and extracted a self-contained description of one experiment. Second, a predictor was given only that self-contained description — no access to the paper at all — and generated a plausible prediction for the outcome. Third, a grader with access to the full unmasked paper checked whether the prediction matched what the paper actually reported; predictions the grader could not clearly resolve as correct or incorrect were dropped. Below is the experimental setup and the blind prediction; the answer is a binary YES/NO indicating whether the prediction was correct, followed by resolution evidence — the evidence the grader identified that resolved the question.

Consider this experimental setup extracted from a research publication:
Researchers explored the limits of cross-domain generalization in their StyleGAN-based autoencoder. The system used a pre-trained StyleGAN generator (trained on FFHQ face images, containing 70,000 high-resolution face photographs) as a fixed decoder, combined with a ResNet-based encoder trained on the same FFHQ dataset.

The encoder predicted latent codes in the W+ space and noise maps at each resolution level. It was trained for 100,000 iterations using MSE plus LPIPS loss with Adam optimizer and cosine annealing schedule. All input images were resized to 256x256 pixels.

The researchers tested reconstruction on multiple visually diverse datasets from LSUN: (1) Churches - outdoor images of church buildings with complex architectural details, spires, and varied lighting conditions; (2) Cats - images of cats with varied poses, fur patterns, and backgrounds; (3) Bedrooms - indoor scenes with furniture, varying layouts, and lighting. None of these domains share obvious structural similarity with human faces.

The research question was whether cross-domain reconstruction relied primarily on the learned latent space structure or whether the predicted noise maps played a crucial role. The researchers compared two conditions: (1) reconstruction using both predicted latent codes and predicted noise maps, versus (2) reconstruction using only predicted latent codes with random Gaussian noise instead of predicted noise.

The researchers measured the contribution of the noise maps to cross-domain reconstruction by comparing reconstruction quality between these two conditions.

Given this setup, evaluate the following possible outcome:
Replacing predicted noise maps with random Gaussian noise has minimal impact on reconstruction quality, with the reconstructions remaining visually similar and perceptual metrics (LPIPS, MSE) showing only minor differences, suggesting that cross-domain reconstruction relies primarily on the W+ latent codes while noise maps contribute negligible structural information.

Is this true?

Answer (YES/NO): NO